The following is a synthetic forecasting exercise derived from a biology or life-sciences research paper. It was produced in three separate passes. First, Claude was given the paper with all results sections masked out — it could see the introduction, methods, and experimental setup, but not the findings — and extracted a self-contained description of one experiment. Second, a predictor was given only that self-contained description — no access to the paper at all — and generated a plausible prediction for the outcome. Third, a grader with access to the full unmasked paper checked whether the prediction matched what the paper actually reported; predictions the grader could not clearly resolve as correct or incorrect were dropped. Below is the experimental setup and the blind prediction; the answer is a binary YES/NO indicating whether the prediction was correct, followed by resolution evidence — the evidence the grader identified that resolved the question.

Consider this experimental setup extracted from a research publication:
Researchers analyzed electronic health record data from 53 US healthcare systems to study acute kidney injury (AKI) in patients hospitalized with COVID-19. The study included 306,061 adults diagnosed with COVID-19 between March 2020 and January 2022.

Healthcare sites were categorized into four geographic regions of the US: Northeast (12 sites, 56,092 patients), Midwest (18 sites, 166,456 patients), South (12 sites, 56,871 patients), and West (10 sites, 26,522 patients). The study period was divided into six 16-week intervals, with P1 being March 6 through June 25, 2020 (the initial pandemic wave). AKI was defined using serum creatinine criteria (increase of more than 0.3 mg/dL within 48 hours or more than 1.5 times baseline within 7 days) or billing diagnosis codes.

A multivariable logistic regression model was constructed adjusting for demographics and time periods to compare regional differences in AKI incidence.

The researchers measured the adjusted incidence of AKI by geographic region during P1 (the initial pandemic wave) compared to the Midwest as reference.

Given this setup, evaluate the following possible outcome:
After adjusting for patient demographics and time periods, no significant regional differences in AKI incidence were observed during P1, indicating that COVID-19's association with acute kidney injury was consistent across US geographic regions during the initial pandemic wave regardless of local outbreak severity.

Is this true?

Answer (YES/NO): NO